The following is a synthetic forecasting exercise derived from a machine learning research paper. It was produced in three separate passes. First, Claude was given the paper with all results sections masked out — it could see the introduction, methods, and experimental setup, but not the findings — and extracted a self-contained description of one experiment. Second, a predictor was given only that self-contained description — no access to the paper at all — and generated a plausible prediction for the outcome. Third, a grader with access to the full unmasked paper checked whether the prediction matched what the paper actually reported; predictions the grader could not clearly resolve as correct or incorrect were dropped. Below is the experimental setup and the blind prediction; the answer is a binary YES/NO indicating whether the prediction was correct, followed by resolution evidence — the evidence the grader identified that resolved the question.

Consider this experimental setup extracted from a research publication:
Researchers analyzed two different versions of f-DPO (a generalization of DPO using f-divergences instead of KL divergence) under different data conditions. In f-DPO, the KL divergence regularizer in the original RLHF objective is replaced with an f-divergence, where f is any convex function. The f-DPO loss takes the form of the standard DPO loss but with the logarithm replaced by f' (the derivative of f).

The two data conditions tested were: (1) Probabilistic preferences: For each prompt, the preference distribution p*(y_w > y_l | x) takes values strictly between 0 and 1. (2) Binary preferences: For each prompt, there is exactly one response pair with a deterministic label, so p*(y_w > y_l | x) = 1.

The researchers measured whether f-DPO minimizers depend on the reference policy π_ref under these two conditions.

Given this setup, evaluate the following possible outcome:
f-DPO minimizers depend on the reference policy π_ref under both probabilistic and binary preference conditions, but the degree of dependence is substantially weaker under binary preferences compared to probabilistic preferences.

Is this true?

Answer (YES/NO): NO